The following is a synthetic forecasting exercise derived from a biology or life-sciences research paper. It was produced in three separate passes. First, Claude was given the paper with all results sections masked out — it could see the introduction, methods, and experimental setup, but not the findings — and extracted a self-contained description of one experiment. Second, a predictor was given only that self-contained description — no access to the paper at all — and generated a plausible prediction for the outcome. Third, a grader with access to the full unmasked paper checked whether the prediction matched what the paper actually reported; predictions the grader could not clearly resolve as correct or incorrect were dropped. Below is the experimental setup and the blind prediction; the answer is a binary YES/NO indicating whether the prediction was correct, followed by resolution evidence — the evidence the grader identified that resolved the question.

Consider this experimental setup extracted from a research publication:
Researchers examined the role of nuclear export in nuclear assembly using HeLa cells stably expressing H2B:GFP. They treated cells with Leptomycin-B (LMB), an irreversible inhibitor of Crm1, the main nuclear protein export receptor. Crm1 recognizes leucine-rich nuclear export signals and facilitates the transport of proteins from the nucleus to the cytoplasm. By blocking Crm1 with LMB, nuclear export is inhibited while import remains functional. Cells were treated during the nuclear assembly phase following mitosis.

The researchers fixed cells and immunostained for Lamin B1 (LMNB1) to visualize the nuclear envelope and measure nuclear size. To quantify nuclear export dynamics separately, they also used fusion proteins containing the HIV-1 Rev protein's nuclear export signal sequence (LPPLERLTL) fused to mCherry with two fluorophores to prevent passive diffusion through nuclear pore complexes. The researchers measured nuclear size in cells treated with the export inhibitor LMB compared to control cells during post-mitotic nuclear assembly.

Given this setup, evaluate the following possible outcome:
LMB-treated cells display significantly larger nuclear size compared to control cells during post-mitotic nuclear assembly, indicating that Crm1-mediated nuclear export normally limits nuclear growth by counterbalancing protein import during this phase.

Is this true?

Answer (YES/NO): YES